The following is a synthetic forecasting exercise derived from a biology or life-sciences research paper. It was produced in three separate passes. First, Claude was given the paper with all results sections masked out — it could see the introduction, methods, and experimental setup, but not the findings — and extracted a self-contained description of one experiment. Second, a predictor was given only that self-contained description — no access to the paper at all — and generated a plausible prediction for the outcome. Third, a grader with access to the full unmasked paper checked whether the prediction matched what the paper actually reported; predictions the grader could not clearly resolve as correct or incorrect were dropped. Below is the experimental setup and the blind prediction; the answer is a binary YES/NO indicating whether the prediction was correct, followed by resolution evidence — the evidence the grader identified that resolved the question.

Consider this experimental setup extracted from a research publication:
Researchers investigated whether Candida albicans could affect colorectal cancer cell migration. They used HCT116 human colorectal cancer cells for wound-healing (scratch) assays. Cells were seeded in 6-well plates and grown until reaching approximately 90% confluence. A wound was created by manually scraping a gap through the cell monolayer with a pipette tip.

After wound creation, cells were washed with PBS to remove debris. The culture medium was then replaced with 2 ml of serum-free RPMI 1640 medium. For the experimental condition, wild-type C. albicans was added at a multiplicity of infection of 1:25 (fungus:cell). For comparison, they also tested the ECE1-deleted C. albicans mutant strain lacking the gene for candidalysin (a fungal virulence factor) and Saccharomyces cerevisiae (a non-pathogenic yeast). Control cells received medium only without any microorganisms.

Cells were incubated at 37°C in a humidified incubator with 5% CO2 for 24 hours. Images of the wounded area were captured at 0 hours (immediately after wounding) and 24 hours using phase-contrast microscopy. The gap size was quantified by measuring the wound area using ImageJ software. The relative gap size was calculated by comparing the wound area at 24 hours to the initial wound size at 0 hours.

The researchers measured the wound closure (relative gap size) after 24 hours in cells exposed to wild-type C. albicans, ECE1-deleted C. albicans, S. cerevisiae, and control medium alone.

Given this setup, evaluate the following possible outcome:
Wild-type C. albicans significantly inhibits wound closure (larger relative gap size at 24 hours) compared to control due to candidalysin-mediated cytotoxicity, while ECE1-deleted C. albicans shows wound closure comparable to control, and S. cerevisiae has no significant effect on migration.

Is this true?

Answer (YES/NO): NO